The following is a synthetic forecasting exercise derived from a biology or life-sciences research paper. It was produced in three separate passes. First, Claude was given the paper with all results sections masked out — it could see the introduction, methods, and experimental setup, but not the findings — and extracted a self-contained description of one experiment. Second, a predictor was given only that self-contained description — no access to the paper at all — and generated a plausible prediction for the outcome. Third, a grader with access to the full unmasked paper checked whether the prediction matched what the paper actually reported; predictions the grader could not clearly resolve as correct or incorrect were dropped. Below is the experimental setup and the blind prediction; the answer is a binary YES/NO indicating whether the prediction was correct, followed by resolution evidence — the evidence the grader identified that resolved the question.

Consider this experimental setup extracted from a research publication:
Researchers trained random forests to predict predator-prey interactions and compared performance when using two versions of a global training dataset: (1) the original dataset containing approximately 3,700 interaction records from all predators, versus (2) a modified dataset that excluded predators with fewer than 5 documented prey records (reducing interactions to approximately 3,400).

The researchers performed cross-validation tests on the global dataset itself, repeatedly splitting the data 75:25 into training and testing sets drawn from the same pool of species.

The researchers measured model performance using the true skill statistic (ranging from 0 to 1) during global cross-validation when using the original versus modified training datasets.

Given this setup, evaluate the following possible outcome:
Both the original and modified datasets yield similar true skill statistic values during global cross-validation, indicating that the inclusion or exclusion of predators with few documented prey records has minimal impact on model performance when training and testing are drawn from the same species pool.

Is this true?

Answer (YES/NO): NO